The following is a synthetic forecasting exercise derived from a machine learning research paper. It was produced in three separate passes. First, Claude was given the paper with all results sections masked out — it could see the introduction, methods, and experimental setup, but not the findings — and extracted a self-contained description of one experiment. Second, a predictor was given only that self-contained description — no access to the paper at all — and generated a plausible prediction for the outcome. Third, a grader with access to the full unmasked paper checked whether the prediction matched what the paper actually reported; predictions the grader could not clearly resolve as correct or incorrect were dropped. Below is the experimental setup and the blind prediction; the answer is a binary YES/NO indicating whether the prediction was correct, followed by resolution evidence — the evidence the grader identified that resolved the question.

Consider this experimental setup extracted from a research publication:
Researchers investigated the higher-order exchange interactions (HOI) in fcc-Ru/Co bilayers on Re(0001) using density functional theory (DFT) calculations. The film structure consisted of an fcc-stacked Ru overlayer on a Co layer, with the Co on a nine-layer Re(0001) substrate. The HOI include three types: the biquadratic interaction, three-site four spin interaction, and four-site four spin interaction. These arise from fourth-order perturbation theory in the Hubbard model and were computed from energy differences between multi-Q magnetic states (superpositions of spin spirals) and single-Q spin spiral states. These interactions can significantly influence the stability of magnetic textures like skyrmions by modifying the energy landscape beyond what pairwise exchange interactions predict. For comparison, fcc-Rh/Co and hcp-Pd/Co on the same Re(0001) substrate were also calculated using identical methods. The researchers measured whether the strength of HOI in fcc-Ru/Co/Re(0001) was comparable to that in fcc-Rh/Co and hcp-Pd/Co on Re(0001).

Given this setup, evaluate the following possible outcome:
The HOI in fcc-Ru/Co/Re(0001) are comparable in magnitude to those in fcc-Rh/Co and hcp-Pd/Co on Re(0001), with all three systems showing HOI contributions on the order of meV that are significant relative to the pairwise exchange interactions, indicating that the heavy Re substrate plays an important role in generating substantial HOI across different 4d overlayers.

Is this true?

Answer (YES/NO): NO